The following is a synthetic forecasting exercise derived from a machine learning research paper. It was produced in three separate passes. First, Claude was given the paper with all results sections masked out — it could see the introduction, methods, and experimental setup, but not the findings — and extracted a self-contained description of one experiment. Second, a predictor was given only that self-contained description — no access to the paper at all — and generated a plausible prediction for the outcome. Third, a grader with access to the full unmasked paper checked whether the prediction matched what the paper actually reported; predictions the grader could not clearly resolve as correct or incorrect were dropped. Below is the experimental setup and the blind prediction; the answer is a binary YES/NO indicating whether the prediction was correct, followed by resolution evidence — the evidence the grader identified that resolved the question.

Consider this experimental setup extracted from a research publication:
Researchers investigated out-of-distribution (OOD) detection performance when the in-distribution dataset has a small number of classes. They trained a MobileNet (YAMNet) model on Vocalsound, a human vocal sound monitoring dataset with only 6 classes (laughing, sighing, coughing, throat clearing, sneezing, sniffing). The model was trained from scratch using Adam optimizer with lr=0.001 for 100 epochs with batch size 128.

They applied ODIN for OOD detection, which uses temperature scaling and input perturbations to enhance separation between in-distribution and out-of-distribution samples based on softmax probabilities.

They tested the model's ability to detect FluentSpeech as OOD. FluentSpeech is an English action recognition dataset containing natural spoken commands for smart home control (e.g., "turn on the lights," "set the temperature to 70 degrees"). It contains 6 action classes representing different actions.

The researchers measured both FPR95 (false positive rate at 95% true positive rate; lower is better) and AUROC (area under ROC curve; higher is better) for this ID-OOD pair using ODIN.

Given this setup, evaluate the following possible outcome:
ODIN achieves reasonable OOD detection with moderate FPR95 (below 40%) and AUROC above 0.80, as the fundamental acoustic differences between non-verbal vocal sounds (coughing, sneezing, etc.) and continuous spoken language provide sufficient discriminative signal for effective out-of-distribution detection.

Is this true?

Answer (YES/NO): NO